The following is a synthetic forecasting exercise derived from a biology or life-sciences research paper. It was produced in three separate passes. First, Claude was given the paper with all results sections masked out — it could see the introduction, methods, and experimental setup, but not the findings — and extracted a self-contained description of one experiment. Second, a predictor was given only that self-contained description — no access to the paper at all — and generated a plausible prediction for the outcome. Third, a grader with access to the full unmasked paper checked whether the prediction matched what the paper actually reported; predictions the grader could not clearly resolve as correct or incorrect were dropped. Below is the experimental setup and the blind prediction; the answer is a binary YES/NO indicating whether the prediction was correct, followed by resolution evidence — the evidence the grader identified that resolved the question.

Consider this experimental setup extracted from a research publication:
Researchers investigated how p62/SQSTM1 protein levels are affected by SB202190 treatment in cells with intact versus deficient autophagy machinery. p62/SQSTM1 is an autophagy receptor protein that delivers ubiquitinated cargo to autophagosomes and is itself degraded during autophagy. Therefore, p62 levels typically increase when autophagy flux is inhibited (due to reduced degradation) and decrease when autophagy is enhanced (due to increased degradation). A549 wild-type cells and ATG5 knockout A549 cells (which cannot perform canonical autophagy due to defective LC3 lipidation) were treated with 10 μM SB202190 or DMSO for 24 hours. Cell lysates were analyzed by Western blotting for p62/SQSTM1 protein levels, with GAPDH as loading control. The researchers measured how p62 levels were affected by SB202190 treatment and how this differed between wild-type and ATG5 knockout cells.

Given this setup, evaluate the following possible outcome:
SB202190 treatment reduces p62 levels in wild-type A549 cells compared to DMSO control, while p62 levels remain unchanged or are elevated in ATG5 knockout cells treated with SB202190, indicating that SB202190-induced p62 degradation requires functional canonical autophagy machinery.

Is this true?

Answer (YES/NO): NO